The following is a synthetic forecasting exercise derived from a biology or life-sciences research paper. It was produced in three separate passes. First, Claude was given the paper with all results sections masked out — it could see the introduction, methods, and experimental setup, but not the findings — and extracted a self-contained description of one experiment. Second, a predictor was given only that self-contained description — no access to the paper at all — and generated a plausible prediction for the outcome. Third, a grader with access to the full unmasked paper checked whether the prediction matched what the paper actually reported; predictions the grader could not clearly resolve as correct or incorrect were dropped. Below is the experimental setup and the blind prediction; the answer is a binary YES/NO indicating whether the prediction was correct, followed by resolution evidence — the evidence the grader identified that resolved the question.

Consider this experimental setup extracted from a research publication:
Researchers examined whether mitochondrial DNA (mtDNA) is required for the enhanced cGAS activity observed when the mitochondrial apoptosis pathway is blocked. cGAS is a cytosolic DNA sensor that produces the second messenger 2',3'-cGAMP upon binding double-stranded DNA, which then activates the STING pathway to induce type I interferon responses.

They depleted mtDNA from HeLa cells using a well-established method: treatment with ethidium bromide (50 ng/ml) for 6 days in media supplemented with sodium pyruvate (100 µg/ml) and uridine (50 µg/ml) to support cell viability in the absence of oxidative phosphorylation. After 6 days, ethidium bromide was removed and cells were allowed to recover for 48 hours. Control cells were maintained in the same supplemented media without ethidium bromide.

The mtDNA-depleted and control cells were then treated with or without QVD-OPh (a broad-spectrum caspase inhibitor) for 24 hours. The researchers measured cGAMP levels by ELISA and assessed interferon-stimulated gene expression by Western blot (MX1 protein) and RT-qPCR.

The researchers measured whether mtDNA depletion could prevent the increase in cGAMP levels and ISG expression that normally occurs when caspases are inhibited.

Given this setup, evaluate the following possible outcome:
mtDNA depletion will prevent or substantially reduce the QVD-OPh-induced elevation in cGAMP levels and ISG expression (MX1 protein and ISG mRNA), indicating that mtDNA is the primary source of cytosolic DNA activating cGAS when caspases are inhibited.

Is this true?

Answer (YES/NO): YES